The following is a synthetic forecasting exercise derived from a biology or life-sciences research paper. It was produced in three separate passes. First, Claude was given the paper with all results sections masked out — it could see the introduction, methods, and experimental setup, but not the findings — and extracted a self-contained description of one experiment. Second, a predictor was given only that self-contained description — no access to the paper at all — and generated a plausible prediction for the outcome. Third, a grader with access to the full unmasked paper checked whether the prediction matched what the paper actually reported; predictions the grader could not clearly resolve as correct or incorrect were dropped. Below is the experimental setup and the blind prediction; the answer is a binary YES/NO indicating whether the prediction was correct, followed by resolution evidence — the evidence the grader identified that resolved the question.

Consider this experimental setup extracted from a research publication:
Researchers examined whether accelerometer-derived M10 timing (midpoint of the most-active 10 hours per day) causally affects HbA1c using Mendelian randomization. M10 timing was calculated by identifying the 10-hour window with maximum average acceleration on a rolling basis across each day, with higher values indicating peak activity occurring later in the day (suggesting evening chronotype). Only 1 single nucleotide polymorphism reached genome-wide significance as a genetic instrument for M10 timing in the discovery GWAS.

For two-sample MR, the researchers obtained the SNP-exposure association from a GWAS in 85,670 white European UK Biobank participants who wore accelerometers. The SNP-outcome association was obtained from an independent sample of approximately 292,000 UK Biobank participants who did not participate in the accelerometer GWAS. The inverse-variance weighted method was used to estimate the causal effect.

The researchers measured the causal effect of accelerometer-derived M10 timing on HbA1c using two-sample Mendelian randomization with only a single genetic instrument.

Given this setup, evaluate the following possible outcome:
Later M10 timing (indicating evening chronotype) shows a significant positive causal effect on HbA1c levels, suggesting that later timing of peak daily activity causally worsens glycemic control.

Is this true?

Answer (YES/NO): NO